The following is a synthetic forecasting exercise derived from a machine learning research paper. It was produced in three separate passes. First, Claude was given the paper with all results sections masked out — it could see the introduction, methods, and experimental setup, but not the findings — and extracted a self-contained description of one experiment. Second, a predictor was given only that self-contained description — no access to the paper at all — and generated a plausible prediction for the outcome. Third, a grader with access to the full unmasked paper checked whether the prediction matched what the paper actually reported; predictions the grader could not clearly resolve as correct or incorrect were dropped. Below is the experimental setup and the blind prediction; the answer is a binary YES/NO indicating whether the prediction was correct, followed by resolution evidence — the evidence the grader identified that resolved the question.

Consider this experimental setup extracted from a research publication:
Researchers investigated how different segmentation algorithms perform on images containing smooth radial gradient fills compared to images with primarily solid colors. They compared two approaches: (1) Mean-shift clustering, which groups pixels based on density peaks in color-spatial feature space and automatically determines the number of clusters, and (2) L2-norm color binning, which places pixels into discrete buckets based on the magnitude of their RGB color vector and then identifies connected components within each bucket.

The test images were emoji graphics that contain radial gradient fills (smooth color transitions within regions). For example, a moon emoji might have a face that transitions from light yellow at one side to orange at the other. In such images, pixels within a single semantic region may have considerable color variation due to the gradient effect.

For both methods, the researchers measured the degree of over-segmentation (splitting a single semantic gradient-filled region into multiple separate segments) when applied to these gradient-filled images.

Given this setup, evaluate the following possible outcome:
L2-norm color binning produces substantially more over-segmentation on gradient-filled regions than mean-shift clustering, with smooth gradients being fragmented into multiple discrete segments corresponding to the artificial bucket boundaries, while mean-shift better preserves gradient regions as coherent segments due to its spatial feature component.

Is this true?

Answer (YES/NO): NO